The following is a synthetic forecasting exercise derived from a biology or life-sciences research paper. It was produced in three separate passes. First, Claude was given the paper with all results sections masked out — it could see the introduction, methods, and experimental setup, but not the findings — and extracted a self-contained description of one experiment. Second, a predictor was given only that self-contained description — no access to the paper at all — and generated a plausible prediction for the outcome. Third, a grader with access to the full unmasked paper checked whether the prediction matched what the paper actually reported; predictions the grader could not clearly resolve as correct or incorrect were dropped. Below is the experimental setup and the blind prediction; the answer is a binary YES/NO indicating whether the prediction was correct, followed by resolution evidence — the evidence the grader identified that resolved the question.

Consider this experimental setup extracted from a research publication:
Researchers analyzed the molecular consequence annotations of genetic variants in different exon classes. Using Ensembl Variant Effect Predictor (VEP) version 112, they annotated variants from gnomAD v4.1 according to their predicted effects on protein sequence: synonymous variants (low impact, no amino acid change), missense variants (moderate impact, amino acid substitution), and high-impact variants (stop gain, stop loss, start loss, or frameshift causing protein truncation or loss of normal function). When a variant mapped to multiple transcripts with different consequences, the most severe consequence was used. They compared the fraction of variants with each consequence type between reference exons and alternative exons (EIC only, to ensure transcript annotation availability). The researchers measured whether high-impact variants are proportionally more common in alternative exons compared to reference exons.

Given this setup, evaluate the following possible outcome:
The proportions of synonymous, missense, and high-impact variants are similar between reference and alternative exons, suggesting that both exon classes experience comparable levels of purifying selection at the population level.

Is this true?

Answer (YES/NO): NO